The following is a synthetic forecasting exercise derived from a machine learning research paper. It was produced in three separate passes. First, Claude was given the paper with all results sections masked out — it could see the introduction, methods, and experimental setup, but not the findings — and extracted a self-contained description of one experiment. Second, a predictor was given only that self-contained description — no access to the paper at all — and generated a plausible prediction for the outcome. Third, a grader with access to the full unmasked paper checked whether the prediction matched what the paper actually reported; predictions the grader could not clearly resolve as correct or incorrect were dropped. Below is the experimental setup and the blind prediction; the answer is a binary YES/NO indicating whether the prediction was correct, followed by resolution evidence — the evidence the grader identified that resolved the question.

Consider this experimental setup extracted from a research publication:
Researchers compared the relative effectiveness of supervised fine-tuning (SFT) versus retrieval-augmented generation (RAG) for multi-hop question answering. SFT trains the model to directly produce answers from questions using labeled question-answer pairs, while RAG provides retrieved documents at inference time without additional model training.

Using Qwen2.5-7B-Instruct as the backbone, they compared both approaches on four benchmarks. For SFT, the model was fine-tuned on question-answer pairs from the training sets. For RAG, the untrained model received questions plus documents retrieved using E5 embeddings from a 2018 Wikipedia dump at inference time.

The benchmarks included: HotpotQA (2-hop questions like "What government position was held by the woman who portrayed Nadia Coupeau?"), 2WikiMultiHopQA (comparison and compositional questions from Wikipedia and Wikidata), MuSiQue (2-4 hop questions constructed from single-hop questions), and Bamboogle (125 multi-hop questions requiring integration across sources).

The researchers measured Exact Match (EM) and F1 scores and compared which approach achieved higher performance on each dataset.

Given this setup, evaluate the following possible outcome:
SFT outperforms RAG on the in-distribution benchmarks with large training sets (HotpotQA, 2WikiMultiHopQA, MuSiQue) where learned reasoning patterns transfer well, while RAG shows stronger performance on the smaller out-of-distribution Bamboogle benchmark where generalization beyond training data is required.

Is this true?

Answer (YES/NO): NO